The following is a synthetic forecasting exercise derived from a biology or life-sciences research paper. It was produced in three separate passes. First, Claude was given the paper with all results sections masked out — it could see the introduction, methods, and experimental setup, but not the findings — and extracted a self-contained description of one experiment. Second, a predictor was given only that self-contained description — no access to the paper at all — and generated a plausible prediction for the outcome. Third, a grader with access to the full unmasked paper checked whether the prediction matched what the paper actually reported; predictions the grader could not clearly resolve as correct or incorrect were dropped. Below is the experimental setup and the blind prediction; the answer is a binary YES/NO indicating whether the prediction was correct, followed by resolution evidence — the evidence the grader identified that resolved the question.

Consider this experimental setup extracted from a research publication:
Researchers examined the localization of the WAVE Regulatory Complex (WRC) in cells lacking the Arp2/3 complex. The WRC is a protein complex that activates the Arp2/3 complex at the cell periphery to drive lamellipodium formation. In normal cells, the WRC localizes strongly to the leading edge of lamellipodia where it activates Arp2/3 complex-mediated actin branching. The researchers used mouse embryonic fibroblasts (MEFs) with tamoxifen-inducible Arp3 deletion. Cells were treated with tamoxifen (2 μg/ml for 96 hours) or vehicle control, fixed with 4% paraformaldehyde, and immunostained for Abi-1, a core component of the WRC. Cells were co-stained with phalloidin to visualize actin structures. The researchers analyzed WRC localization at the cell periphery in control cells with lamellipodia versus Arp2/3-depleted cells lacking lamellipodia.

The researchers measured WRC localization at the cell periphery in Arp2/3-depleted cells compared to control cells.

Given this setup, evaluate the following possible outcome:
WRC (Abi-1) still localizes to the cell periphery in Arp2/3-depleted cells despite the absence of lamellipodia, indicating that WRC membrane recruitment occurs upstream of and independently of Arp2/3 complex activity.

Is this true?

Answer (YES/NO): YES